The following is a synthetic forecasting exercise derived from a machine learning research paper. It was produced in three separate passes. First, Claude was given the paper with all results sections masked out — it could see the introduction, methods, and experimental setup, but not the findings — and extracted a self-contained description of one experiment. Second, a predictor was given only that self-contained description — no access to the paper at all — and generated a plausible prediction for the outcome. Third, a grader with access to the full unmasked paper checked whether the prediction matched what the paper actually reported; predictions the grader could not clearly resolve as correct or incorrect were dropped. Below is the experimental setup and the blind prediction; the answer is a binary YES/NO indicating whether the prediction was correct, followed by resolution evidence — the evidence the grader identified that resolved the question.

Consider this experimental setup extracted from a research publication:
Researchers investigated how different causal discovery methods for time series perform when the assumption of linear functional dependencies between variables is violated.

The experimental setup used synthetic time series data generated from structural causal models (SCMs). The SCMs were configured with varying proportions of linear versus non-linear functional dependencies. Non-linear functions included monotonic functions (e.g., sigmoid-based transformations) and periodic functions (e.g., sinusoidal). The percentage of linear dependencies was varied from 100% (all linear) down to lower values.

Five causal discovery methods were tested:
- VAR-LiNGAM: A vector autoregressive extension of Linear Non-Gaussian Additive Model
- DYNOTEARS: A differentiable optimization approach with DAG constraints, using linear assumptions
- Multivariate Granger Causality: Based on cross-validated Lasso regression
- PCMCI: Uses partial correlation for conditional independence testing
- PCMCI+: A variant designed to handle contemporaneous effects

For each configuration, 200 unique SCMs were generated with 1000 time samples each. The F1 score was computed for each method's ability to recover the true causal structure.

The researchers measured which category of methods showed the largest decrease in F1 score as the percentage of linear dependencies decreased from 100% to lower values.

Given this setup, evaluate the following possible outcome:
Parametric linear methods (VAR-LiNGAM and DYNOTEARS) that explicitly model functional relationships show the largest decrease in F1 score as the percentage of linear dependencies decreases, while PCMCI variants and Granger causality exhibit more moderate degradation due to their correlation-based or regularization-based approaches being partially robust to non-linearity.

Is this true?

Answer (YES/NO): NO